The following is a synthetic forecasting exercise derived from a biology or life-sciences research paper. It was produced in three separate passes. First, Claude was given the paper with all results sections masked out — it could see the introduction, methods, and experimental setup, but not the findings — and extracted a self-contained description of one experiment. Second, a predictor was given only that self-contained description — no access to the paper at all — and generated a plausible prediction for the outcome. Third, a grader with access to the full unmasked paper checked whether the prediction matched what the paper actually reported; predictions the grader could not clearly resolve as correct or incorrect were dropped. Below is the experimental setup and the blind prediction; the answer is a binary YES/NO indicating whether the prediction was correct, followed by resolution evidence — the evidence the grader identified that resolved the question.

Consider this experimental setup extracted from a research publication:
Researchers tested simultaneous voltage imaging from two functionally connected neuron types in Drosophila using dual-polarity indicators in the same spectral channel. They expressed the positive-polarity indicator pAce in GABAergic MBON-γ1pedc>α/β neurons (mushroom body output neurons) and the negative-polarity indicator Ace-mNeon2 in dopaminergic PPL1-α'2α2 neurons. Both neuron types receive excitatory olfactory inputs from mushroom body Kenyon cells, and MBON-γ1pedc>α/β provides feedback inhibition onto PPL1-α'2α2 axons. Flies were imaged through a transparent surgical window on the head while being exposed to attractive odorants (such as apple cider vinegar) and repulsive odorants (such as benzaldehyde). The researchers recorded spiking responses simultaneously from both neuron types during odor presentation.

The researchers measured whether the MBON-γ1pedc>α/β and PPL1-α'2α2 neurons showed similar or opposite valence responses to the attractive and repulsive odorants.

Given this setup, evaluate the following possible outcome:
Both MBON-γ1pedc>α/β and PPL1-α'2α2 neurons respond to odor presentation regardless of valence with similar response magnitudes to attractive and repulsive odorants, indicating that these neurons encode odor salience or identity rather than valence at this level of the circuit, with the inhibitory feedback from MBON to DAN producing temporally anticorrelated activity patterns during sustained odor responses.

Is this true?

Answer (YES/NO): NO